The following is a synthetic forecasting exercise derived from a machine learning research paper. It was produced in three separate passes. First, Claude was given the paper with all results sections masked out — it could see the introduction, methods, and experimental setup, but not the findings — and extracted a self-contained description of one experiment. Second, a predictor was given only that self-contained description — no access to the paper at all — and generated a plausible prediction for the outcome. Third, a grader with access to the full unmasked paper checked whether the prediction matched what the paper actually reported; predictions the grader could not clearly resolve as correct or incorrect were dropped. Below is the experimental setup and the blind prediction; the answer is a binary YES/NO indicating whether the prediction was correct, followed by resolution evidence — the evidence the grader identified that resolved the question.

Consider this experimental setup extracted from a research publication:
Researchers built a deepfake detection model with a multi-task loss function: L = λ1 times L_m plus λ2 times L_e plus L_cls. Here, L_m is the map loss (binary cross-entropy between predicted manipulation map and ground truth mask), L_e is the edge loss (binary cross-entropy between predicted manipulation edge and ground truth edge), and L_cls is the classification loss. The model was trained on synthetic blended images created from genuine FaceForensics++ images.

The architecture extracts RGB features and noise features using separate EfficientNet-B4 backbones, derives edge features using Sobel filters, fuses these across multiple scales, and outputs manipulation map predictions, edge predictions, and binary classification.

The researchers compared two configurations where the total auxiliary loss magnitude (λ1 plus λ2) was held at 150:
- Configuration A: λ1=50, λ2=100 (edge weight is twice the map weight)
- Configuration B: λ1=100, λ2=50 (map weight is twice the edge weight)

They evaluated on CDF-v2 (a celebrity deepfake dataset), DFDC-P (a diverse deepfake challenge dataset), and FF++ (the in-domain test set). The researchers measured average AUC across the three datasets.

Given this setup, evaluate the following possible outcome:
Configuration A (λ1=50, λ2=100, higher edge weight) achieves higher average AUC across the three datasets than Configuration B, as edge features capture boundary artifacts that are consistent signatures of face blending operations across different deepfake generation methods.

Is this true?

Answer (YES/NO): YES